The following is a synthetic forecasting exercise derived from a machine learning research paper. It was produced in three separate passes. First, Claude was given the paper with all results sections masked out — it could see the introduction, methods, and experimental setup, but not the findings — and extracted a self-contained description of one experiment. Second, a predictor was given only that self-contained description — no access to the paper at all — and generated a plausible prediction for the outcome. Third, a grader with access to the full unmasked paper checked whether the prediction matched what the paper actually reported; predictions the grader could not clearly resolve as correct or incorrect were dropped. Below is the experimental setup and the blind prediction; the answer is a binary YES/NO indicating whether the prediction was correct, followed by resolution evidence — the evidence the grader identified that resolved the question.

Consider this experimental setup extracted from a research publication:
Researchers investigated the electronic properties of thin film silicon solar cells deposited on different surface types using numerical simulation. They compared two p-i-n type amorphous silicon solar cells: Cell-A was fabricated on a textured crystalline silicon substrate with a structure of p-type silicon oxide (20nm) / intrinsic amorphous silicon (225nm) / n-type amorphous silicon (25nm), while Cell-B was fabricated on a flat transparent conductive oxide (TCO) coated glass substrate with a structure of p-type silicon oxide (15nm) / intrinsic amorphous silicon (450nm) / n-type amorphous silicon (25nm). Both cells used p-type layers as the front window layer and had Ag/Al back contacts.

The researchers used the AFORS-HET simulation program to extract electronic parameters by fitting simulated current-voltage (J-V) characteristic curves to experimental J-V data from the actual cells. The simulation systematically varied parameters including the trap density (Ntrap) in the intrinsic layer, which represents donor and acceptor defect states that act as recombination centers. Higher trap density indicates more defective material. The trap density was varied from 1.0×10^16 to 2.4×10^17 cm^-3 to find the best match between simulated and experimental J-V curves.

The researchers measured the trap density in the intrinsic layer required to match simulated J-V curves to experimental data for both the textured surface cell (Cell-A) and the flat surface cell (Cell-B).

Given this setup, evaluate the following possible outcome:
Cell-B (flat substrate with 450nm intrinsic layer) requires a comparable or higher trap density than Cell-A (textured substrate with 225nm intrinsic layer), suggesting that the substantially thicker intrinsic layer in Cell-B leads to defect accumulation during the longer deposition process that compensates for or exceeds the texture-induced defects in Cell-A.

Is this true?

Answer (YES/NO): NO